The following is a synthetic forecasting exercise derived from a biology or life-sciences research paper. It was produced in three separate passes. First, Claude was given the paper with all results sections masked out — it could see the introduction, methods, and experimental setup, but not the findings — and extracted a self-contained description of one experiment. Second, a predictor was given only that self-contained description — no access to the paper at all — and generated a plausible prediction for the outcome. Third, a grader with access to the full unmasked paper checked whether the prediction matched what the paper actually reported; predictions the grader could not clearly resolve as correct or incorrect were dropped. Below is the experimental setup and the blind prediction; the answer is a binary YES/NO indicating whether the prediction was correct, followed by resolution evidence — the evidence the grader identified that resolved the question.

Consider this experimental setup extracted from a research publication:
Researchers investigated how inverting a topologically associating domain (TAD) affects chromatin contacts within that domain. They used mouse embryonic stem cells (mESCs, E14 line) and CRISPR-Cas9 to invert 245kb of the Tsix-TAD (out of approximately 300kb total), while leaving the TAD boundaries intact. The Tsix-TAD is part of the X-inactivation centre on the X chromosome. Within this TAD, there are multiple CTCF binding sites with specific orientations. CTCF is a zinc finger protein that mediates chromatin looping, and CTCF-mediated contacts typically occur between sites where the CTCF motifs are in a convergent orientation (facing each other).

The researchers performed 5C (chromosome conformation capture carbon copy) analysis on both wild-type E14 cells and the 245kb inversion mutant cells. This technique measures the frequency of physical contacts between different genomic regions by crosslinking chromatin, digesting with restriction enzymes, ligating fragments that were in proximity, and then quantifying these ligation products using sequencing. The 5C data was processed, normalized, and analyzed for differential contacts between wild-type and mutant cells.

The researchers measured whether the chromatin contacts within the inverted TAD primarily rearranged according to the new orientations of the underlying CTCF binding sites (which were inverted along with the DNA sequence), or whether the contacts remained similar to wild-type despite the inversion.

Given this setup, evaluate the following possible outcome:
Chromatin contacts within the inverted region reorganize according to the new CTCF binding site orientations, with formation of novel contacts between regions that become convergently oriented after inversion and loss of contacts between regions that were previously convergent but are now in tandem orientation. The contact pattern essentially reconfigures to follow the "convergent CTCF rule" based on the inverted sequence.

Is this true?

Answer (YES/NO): YES